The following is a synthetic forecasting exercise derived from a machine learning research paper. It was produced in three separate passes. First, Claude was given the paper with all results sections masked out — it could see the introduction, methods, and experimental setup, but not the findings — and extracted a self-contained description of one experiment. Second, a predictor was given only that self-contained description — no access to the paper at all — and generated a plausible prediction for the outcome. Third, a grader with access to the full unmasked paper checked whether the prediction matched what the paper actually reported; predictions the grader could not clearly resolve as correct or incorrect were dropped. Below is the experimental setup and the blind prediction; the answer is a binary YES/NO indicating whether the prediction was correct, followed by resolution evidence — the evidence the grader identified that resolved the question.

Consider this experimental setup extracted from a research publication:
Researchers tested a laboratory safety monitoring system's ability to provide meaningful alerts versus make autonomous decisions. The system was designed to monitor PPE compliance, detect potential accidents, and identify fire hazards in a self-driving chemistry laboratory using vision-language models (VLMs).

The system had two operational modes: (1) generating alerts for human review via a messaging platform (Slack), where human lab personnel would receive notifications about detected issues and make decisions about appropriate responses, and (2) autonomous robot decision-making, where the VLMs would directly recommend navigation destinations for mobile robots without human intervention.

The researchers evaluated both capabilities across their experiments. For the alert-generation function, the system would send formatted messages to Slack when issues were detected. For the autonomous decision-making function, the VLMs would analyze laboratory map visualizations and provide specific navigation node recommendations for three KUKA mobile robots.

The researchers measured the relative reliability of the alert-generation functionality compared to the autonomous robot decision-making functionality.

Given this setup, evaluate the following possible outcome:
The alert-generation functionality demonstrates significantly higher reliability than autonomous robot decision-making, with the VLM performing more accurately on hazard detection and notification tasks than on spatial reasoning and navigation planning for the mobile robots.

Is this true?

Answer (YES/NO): YES